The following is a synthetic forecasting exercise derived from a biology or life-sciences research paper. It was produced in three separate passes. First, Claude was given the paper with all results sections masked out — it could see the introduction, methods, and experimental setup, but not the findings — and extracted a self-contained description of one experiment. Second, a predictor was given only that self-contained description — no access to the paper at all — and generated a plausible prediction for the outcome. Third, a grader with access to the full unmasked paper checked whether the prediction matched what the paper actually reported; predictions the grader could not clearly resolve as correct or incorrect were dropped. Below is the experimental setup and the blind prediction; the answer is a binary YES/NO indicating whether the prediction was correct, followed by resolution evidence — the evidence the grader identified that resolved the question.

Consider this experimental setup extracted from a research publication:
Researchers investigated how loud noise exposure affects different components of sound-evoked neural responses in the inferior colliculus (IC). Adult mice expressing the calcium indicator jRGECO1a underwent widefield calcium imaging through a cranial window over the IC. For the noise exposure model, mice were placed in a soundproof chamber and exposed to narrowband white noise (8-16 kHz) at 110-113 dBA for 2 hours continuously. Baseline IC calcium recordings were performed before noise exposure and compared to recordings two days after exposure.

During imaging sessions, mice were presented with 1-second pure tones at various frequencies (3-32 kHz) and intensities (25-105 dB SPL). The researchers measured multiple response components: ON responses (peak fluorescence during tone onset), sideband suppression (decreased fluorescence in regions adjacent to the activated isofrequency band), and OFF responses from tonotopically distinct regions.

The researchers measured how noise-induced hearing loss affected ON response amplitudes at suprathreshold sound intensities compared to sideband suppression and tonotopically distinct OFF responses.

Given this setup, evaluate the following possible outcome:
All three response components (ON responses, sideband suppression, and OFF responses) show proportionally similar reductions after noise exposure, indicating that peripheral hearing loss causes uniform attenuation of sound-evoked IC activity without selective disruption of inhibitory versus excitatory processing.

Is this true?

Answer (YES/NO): NO